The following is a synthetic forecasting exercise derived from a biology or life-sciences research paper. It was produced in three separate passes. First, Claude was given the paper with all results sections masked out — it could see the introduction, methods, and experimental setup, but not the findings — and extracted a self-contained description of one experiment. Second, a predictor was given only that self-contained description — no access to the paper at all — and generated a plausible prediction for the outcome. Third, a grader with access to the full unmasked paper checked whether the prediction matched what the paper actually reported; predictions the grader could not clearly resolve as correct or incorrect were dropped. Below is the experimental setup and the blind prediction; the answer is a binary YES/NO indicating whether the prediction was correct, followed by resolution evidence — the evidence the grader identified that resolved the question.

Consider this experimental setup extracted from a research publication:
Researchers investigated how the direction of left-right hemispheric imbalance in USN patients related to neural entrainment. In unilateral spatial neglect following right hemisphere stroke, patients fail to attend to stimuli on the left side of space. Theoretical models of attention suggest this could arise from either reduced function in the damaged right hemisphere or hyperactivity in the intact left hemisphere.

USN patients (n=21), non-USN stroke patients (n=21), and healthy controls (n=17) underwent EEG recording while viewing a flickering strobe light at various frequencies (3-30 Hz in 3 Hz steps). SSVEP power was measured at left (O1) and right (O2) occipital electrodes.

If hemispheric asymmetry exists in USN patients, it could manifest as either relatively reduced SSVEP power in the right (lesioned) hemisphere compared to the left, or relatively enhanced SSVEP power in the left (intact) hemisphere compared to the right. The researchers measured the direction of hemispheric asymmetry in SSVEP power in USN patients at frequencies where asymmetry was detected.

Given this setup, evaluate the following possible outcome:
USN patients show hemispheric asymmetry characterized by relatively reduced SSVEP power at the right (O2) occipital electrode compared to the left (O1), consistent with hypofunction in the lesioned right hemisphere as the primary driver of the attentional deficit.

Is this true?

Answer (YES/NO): NO